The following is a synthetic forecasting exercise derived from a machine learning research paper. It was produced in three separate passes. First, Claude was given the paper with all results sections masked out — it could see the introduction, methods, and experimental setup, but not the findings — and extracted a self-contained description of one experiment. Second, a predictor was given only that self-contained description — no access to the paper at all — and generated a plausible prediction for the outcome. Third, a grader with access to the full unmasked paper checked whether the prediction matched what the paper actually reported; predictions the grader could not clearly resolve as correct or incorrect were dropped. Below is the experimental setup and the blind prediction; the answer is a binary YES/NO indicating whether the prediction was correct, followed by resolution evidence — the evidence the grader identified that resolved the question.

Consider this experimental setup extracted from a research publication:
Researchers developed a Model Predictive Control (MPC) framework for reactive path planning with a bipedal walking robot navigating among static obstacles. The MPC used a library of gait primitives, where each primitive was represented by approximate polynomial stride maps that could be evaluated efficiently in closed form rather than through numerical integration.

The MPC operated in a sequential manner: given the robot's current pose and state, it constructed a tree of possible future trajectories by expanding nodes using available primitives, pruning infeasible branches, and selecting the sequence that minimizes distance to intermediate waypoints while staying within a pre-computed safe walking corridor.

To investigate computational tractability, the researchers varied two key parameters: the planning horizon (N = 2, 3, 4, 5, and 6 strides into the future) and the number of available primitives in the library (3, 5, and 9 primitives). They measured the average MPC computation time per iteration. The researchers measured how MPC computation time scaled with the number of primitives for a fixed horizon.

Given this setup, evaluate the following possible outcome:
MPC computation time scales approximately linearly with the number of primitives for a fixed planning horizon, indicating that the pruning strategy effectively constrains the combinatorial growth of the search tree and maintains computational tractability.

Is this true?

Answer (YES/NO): YES